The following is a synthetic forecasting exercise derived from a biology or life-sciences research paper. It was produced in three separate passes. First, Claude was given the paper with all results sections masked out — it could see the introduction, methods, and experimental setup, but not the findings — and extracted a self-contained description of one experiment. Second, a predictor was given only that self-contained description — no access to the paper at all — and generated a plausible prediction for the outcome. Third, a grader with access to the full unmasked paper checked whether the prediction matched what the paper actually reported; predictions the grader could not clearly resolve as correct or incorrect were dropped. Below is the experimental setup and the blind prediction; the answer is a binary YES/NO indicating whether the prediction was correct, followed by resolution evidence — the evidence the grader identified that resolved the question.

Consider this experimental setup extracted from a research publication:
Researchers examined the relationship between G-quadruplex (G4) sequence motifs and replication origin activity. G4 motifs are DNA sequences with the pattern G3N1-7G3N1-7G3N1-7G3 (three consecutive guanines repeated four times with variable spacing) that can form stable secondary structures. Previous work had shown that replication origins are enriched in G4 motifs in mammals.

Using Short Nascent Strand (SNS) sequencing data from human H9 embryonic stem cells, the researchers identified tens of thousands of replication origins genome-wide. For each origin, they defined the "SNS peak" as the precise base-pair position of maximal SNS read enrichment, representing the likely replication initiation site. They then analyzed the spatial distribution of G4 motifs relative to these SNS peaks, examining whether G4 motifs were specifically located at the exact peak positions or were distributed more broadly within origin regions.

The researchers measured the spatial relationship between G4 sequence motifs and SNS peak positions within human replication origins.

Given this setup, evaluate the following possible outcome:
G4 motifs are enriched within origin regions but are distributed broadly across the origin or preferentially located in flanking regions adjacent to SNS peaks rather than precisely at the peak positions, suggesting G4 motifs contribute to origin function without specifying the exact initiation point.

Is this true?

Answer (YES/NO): YES